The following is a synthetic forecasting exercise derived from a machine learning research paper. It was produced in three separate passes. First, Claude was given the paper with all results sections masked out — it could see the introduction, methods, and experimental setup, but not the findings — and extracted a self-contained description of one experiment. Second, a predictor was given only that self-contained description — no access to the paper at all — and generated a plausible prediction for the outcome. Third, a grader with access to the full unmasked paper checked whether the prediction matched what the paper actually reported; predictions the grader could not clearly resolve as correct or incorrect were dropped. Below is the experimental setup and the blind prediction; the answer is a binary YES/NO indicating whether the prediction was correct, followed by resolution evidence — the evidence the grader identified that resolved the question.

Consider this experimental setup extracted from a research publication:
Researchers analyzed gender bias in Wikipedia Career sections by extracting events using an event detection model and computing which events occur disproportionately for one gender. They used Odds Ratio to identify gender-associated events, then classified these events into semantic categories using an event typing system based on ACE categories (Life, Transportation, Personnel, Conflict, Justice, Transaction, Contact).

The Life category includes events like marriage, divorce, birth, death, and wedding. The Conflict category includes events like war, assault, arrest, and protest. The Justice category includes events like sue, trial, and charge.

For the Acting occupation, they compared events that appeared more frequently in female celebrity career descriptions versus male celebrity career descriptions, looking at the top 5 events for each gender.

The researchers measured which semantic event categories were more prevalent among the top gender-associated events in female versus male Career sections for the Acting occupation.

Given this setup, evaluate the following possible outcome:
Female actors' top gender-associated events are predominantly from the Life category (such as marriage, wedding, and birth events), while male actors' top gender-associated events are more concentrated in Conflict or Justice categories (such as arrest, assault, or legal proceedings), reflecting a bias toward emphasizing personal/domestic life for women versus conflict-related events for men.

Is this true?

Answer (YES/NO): YES